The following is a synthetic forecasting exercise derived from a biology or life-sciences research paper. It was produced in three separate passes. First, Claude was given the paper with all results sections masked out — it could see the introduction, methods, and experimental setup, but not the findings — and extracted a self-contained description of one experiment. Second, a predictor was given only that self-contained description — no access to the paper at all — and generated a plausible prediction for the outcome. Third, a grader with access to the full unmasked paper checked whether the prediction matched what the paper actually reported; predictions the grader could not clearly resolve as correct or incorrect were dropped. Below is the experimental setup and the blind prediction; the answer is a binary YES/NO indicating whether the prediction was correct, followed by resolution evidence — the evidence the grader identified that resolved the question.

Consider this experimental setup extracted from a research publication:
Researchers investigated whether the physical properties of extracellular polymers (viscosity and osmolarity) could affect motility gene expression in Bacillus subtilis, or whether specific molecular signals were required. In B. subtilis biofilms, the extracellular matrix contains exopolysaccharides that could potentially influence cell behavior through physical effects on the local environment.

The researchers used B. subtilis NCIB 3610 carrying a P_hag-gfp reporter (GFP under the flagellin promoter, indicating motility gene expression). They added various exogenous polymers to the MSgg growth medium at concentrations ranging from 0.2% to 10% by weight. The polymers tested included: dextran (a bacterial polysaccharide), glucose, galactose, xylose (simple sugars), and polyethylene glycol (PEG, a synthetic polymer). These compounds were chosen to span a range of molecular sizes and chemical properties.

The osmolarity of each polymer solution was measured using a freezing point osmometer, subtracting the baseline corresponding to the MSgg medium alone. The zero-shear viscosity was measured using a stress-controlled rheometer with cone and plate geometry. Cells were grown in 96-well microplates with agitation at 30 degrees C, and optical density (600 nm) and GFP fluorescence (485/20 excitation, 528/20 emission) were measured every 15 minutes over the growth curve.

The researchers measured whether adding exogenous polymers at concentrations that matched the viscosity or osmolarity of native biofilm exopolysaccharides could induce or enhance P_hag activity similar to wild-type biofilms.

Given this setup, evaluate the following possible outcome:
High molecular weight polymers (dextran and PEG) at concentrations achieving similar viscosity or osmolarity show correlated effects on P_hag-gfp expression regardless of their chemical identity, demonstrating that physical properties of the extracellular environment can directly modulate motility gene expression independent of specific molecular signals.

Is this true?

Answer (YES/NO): NO